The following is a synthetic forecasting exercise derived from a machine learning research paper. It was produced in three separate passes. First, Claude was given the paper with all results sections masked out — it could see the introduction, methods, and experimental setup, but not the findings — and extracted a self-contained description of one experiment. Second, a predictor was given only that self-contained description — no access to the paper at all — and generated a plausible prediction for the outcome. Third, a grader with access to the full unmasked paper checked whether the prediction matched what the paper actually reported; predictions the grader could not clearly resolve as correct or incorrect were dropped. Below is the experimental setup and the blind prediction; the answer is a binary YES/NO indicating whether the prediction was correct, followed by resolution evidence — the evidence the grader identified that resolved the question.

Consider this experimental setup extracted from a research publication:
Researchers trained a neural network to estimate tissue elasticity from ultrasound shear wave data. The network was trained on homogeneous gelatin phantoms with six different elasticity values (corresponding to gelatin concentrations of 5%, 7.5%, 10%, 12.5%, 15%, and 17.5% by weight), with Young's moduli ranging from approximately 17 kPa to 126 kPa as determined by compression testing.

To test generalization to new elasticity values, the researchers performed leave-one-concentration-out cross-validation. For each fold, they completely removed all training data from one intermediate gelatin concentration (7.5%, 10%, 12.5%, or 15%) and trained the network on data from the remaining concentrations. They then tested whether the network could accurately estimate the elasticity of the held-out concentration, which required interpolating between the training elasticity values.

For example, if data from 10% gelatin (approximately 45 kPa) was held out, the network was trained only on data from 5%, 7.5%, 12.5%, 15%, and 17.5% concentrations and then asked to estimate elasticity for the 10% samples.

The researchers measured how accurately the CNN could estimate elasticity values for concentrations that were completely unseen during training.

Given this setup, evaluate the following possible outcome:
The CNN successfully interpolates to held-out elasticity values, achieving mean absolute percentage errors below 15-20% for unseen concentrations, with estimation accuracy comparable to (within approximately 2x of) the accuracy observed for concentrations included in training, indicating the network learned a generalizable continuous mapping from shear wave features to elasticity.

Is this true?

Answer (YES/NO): NO